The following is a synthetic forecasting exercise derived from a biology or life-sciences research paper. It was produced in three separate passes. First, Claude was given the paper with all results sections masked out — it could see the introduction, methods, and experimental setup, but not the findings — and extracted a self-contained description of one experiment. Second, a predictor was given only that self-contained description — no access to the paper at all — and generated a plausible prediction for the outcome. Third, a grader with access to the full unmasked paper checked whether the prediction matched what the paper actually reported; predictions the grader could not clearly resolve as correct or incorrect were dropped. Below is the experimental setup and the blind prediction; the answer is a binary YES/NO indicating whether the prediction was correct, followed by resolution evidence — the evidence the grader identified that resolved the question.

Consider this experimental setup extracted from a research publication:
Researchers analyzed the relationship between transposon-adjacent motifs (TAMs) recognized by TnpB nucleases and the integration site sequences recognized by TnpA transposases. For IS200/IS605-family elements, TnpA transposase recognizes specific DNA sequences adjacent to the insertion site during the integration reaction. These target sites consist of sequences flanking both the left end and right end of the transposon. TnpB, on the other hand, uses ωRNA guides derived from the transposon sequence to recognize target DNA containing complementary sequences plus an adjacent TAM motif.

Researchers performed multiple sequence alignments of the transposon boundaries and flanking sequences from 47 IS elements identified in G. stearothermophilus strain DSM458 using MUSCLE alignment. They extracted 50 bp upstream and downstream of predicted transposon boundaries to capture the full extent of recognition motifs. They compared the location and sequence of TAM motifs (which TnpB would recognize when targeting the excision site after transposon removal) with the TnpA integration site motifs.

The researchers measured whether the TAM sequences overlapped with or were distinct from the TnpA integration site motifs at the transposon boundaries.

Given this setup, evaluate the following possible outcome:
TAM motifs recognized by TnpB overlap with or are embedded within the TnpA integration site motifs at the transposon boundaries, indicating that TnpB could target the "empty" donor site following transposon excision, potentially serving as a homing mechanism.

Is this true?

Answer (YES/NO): YES